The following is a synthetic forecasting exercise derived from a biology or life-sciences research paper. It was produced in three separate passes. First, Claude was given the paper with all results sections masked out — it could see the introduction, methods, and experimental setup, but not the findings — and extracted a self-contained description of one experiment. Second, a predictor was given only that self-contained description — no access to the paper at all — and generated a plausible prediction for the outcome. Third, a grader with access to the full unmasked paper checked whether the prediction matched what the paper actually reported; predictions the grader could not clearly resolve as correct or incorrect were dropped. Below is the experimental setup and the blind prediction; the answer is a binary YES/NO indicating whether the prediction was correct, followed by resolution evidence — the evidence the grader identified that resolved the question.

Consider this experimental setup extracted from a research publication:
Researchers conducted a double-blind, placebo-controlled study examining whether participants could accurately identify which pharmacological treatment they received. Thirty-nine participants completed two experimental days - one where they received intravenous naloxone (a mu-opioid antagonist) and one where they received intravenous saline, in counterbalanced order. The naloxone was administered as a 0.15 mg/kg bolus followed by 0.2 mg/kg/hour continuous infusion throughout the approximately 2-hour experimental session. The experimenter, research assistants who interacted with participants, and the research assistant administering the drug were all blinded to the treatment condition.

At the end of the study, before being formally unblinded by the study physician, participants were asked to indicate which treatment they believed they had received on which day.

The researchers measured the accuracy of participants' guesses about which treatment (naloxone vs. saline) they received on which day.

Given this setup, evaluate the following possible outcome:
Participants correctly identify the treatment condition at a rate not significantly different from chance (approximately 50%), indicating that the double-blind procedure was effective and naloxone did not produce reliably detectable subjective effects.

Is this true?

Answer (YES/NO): YES